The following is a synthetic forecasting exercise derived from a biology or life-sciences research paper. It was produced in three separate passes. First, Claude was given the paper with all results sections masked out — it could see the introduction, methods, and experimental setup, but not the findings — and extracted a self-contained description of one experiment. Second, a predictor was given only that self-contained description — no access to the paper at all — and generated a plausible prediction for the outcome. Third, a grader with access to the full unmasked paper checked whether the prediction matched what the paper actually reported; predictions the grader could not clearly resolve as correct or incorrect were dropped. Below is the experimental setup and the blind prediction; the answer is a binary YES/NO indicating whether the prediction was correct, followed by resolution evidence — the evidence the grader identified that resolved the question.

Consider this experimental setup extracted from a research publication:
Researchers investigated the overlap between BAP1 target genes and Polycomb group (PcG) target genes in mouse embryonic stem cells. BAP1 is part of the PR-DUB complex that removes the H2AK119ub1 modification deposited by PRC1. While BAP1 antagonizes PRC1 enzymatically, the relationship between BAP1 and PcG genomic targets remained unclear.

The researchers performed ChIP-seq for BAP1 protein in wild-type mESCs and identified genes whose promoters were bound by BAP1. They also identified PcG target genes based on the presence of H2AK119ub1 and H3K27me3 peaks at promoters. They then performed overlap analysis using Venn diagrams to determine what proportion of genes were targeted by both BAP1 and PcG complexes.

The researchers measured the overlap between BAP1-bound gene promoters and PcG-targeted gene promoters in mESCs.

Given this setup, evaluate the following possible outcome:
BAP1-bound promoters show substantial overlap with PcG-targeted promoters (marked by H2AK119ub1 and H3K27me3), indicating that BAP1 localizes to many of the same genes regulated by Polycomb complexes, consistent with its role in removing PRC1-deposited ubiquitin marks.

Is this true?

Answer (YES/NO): NO